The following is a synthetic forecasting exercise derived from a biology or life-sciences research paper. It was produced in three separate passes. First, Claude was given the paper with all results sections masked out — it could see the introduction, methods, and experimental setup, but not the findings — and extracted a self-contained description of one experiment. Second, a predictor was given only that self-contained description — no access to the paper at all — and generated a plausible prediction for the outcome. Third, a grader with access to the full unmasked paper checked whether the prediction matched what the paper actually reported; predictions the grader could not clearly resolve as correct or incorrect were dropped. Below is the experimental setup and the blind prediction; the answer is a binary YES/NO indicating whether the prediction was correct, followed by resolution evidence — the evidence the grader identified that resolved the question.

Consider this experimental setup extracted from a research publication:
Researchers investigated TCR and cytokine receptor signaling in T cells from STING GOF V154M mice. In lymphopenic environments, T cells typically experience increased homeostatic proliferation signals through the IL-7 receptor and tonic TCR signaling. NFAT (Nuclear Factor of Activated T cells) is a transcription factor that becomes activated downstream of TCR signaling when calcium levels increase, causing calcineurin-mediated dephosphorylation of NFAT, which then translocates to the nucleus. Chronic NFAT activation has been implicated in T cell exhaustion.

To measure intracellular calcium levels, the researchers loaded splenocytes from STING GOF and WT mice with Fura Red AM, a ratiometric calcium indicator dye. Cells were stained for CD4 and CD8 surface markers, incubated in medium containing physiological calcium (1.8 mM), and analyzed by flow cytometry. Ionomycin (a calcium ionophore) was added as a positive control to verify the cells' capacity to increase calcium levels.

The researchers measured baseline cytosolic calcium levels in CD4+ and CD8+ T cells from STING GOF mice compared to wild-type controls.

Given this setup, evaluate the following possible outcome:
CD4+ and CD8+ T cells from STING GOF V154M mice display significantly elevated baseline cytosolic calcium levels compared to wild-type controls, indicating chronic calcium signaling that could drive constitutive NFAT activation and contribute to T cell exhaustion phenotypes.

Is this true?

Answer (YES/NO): YES